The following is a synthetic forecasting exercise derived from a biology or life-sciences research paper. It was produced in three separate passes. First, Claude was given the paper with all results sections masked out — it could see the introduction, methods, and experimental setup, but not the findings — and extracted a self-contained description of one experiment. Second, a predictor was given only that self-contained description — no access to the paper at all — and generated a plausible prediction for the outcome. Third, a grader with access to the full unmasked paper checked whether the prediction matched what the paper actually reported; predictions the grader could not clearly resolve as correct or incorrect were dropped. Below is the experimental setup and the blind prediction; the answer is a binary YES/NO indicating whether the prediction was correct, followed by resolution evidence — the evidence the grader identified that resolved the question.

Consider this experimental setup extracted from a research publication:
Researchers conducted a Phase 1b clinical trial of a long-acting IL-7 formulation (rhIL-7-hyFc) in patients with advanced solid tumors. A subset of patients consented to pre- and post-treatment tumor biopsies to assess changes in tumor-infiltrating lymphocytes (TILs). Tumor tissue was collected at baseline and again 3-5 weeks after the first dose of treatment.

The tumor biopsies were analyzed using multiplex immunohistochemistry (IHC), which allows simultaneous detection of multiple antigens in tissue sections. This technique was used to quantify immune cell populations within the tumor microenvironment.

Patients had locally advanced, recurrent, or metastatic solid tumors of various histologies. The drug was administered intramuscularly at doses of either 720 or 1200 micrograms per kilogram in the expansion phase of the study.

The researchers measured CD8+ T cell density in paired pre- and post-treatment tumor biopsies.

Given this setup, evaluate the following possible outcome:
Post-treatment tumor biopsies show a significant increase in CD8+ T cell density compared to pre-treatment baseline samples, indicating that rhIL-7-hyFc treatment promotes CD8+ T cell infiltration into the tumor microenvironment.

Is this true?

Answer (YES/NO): YES